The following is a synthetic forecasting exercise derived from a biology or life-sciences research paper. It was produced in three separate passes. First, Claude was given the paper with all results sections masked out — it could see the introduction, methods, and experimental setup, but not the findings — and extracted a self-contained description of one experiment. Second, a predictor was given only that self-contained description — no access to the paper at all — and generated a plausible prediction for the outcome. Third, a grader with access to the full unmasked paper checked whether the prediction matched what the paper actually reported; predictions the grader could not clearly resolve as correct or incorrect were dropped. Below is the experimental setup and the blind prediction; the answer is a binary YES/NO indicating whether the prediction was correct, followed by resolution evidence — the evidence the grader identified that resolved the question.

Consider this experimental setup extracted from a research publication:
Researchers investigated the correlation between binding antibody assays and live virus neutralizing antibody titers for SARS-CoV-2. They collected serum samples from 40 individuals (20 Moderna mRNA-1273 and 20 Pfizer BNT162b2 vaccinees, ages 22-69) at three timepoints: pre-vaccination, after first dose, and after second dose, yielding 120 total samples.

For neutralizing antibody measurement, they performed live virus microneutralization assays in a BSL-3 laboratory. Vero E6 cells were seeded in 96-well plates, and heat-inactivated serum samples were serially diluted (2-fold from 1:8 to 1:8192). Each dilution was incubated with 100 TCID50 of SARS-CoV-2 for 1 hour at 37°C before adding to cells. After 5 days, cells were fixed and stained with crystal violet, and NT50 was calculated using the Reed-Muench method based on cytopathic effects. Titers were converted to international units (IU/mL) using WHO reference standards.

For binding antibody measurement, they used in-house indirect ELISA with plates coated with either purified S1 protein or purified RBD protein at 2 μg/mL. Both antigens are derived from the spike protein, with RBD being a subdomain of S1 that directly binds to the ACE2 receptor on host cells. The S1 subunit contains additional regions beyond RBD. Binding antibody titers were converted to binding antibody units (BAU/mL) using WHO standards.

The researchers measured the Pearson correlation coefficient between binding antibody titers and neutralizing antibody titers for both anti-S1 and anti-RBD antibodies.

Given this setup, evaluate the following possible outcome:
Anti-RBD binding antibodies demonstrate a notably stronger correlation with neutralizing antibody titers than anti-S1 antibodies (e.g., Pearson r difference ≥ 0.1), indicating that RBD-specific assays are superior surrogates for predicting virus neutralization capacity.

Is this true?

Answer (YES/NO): NO